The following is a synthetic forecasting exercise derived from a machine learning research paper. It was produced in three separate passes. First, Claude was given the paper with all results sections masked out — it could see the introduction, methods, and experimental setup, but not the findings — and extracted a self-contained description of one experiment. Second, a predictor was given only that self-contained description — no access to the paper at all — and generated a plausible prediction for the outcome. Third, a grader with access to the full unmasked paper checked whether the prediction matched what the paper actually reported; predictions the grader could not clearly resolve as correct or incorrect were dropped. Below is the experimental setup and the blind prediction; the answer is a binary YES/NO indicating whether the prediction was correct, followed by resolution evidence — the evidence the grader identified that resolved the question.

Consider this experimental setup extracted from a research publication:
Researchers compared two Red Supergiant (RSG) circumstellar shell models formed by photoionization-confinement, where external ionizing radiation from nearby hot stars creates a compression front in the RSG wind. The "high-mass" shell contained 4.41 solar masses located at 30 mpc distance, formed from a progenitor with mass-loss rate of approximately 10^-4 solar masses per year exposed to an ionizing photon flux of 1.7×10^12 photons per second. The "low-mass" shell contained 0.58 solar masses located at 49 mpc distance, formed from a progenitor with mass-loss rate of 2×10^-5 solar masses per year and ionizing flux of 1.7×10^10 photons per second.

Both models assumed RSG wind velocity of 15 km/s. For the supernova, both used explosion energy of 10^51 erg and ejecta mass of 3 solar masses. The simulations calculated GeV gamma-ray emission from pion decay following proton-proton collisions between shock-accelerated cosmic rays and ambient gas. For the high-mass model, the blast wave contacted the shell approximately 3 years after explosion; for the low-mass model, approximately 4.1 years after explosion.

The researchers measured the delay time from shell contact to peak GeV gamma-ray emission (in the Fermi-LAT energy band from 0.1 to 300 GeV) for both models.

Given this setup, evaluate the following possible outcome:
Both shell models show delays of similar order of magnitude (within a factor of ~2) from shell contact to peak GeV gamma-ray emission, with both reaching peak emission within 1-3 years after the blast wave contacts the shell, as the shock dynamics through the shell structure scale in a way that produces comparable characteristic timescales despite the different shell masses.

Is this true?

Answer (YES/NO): YES